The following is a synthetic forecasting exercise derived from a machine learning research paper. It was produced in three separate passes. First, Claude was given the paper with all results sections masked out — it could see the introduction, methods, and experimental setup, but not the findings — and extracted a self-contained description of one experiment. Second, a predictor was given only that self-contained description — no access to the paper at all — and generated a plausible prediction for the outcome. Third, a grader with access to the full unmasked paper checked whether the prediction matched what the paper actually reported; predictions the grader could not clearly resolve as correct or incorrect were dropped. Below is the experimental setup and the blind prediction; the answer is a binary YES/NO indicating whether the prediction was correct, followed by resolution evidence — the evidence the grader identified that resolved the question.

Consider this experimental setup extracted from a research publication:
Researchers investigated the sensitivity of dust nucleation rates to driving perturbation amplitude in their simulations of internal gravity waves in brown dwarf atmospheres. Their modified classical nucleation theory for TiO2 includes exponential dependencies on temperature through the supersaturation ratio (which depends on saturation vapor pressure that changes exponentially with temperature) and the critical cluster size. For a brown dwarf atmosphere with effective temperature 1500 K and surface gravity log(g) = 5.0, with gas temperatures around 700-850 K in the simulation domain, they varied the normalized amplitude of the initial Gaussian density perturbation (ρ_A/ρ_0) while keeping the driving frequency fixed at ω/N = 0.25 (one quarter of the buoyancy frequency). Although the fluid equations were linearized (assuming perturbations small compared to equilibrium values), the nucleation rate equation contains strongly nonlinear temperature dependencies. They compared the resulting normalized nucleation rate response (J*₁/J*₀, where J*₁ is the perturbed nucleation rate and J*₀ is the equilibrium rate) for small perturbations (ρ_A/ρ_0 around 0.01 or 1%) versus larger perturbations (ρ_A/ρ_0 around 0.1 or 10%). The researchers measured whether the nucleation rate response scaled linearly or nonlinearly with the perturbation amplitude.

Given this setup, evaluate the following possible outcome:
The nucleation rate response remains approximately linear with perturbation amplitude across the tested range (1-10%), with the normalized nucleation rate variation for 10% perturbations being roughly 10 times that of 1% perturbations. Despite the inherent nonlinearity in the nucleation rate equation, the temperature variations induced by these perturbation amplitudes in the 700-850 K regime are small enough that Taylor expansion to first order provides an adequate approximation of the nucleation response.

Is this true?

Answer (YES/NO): NO